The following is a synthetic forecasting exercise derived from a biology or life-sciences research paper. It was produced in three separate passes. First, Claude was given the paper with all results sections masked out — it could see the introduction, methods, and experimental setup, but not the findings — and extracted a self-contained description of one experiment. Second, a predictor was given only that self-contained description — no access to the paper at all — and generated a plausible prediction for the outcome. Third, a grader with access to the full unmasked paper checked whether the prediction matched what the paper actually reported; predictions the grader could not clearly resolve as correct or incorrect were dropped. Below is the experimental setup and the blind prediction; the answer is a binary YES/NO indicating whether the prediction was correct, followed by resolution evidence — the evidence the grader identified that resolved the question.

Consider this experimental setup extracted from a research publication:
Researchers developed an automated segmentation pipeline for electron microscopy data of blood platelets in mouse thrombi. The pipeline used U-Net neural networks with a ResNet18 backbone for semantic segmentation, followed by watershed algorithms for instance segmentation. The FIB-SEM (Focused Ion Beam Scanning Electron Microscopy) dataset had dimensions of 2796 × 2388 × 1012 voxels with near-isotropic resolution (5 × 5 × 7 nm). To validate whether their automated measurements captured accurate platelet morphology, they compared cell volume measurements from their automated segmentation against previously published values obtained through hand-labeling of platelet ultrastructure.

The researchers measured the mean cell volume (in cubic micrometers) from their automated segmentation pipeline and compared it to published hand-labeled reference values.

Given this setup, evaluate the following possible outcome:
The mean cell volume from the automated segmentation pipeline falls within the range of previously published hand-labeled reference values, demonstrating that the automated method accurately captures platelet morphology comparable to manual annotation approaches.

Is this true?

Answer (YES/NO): YES